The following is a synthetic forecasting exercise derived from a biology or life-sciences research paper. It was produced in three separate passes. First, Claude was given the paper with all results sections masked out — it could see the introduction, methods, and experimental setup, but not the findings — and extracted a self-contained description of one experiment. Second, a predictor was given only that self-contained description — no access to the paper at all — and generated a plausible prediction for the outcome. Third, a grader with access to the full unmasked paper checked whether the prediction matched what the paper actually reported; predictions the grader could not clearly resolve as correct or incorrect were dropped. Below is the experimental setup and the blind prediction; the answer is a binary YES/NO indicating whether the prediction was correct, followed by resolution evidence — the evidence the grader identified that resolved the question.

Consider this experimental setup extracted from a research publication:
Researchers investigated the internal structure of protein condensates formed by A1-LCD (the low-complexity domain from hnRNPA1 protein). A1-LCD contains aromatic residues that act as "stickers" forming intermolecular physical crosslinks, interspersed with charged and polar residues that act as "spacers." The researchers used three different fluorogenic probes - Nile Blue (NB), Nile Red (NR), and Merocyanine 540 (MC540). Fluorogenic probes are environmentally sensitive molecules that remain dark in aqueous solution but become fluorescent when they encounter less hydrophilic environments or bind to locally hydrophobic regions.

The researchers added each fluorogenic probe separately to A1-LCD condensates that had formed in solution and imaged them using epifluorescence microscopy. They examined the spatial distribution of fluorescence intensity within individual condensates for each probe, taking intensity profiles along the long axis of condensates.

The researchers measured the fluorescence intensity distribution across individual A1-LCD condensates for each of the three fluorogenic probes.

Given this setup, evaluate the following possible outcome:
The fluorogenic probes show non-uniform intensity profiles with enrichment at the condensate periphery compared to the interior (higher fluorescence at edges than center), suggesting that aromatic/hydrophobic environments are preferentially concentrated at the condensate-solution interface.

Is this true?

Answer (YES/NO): NO